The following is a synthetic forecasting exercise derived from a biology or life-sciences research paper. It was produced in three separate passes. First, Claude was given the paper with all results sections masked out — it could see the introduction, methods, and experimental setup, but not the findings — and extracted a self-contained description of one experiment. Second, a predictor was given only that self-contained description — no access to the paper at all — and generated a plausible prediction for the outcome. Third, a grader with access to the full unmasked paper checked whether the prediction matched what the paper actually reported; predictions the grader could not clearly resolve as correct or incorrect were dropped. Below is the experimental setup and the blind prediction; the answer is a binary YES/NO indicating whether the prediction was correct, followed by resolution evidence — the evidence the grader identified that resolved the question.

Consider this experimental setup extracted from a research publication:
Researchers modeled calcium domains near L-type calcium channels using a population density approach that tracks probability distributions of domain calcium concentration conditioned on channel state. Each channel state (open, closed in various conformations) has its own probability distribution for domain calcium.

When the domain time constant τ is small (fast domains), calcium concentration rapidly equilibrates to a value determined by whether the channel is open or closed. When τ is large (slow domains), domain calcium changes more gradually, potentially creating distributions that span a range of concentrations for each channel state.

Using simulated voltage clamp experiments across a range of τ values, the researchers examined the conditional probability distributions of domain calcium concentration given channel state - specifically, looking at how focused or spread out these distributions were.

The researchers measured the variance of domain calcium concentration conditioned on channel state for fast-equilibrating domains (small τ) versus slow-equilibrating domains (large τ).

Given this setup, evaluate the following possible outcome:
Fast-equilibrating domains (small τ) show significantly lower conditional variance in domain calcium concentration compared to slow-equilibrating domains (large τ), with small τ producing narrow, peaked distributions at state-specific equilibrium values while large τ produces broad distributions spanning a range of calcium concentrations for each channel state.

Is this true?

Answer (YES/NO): YES